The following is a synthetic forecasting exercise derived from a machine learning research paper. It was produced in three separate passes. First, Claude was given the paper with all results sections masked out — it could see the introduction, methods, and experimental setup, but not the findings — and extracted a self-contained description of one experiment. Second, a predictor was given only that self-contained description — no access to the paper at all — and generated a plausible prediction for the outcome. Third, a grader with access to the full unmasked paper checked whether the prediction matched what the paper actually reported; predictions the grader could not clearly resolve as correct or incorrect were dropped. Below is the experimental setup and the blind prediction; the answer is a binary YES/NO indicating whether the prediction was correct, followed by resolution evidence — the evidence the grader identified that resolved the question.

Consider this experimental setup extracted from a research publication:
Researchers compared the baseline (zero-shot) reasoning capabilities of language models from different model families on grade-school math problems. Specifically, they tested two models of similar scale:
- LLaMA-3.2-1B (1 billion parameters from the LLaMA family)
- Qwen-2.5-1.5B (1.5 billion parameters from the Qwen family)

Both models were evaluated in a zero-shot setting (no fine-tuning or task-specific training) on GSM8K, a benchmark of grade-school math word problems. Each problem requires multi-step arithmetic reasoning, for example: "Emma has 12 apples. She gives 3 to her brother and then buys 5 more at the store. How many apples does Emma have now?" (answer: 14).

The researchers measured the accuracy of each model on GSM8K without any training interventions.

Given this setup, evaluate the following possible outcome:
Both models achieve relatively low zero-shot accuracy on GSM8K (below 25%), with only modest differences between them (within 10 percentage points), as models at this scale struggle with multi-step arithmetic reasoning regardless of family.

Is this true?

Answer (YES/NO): NO